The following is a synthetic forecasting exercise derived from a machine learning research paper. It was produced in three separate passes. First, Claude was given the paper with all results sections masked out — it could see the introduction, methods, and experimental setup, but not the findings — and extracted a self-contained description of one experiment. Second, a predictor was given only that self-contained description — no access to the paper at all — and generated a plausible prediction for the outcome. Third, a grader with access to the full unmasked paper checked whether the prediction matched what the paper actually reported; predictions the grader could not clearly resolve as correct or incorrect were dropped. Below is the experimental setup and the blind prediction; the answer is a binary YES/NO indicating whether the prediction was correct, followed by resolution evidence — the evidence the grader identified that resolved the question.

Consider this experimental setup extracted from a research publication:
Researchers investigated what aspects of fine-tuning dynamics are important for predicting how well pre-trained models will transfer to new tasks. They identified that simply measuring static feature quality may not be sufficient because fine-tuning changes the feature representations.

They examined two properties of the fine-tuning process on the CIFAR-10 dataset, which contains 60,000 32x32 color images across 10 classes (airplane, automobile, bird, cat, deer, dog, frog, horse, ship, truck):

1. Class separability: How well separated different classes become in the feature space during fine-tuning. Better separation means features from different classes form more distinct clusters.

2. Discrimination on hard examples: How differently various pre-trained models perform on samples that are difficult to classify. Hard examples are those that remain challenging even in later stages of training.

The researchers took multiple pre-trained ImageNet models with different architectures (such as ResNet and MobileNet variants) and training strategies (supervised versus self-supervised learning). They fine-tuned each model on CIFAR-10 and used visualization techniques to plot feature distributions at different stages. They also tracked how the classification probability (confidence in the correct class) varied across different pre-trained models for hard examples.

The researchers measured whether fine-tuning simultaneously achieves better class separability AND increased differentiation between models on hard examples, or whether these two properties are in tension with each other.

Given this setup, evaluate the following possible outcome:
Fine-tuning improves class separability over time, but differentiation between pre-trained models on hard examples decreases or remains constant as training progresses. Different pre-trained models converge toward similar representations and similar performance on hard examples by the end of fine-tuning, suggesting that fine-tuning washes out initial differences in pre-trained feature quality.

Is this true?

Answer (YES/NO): NO